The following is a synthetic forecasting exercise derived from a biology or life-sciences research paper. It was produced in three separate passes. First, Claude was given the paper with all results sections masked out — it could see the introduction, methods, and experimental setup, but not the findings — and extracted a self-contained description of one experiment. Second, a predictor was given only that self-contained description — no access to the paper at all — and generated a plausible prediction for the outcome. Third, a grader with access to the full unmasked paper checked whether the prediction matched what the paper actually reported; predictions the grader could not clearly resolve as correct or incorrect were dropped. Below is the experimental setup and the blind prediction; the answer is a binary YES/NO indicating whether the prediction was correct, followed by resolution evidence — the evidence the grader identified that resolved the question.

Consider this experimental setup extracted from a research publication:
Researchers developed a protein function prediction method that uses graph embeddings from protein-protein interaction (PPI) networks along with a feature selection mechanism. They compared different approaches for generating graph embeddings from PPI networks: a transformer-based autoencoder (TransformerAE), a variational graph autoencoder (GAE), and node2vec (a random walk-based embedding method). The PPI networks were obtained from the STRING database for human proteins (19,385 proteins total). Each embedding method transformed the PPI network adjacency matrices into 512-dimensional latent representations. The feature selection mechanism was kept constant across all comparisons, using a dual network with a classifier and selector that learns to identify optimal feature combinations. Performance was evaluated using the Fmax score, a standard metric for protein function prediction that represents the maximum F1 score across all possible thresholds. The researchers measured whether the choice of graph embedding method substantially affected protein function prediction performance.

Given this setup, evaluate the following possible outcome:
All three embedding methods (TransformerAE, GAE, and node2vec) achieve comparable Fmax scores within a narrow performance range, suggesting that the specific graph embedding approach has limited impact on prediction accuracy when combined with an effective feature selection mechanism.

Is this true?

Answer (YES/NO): NO